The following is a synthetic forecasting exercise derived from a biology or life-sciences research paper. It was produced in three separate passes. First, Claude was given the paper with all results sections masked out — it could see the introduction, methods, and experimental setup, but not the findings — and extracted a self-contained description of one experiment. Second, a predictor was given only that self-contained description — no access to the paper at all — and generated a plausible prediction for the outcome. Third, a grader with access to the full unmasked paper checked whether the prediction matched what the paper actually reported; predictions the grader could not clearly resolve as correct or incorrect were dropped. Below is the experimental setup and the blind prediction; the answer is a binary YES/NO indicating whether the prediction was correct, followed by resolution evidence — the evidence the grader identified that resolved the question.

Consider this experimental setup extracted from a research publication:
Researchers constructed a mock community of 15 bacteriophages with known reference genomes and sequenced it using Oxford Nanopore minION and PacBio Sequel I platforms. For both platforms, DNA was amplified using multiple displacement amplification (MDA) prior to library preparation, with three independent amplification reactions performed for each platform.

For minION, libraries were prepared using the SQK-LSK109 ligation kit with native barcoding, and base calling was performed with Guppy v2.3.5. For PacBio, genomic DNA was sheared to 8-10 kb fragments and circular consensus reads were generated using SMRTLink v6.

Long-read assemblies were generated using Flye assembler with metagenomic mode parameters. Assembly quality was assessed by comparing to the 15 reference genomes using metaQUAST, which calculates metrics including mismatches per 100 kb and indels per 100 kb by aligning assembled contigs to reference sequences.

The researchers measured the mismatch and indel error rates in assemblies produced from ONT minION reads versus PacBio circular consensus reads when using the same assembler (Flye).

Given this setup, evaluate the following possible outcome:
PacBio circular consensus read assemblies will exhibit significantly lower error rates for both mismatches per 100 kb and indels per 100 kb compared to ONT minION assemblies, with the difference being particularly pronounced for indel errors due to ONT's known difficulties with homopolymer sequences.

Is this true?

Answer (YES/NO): NO